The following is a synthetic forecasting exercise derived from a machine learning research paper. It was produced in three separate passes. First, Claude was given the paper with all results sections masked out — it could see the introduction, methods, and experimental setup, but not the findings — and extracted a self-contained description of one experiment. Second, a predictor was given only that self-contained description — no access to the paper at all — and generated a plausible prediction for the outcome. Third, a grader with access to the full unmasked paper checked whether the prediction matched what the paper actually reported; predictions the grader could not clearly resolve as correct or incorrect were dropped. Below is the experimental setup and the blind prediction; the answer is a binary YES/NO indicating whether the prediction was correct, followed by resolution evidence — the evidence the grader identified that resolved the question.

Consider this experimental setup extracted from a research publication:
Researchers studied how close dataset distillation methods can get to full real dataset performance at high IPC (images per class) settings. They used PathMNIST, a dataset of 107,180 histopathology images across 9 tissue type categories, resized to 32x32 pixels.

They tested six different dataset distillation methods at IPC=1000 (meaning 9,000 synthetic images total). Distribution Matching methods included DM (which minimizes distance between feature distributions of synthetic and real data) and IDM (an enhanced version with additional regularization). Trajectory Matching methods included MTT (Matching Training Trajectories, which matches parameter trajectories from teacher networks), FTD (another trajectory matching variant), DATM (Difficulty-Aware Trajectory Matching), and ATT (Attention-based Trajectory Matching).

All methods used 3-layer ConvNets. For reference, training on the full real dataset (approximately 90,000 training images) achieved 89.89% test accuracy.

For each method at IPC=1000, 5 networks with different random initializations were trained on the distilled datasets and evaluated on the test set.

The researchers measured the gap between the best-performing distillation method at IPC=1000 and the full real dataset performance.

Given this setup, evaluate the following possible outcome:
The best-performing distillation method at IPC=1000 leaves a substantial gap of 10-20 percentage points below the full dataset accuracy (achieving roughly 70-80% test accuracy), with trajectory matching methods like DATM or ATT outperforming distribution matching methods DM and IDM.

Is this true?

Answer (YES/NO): NO